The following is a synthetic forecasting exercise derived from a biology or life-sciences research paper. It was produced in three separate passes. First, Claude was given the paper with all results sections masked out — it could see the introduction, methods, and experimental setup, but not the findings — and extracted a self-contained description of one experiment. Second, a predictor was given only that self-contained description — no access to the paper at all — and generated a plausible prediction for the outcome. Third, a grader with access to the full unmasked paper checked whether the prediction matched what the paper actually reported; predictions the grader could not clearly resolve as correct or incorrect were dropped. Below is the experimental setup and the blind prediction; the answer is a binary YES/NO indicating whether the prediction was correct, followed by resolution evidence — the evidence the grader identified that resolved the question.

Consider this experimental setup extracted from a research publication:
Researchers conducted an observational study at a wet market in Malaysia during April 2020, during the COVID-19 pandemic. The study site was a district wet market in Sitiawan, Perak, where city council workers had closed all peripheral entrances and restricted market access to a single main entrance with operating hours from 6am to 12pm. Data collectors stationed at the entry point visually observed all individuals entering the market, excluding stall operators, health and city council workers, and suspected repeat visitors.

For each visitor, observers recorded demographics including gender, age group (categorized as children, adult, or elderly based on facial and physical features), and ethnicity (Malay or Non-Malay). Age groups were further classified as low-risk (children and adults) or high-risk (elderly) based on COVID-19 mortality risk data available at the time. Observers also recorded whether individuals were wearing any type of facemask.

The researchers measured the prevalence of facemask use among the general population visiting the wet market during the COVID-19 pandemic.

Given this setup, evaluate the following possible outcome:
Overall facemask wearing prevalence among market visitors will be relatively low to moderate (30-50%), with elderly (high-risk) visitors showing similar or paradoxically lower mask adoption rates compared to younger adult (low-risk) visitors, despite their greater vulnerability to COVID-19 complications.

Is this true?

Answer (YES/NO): NO